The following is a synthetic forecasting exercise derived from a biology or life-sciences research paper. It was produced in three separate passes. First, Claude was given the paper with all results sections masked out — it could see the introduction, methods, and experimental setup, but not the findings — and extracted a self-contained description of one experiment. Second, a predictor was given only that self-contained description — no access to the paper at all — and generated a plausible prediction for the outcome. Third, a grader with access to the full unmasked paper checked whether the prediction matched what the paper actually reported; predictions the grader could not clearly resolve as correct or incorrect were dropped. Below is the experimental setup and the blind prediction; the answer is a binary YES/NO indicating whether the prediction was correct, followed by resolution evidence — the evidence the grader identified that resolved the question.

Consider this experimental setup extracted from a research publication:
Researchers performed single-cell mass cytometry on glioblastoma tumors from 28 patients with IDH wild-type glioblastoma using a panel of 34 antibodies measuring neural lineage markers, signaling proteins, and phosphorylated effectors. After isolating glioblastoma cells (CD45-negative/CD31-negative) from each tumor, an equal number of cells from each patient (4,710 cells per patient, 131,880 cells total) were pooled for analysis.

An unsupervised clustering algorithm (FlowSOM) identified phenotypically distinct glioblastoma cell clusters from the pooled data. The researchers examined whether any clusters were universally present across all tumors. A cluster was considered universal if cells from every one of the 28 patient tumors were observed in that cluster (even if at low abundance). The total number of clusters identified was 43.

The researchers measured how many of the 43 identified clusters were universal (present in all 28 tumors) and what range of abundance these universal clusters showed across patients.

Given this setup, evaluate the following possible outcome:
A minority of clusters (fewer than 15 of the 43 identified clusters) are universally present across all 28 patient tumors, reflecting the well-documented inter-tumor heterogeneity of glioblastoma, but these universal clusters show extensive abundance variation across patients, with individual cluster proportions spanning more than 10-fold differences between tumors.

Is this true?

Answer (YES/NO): YES